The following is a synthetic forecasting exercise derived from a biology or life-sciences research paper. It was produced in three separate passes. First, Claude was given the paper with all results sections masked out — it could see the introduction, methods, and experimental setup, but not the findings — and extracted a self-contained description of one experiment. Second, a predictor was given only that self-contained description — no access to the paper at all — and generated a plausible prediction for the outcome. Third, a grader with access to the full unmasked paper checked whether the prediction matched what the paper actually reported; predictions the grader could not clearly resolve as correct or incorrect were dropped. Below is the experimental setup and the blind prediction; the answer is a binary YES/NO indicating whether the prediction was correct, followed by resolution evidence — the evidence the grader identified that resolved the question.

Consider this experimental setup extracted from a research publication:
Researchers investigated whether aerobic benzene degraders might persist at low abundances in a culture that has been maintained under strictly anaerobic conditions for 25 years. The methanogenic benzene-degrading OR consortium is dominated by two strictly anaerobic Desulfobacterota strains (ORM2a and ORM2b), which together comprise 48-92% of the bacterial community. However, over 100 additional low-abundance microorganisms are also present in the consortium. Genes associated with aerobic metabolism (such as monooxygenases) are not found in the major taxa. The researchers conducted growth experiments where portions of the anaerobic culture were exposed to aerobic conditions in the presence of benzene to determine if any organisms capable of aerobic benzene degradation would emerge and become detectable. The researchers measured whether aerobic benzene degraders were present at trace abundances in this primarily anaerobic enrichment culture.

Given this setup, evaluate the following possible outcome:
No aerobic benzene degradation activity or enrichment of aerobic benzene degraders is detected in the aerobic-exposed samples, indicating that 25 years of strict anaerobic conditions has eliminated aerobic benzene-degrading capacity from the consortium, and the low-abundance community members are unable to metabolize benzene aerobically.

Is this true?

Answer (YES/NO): NO